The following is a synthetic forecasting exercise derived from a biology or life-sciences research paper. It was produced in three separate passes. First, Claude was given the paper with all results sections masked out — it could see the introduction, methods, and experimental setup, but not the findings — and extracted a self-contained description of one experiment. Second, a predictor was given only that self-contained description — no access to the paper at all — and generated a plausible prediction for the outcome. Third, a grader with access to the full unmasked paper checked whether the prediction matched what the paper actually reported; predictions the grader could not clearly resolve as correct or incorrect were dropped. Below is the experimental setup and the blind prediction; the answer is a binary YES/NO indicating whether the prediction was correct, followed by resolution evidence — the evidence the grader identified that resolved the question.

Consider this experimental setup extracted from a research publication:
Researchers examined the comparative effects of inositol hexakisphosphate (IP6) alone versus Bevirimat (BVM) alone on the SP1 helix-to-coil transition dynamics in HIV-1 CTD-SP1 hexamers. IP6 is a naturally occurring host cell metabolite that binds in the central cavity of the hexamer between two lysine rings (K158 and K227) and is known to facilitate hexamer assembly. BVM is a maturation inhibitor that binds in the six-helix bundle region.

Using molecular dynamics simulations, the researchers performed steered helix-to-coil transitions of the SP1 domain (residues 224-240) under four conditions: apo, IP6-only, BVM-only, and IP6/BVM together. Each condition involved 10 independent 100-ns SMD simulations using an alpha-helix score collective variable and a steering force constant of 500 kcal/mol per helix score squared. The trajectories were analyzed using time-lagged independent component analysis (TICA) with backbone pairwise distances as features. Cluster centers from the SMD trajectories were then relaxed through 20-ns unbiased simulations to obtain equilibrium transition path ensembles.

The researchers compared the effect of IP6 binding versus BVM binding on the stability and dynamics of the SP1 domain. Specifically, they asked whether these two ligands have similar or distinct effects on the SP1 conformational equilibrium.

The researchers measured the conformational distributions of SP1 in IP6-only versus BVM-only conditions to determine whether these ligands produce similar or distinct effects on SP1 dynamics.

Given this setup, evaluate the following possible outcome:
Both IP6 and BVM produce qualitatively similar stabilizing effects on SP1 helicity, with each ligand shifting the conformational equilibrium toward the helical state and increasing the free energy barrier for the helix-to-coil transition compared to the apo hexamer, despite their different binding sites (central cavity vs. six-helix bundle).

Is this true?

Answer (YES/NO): NO